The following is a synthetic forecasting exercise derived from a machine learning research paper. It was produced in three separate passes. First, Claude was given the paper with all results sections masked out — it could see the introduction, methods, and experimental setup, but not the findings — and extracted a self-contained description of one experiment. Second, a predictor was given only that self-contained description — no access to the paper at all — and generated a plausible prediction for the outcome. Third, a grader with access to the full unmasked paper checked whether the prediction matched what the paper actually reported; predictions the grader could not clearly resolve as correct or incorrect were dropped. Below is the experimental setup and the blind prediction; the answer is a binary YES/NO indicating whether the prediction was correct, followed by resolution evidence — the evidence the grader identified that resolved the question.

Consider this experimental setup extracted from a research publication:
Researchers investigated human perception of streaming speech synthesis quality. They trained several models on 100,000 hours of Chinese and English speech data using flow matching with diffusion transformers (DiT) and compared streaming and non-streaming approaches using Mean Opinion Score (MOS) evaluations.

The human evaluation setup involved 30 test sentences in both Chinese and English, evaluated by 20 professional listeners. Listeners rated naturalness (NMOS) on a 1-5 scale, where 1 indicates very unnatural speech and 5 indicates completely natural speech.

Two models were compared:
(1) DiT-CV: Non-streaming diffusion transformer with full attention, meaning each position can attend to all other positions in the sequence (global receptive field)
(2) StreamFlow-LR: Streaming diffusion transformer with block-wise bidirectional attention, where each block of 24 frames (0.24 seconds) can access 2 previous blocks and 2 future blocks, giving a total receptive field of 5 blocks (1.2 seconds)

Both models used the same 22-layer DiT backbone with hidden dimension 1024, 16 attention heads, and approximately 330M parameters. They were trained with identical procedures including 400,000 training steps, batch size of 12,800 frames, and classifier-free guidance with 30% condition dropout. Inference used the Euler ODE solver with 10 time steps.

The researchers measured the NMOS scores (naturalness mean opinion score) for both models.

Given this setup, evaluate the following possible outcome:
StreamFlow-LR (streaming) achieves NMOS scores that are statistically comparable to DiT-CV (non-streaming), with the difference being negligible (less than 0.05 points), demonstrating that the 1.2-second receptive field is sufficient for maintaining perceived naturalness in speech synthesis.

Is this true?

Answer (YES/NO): NO